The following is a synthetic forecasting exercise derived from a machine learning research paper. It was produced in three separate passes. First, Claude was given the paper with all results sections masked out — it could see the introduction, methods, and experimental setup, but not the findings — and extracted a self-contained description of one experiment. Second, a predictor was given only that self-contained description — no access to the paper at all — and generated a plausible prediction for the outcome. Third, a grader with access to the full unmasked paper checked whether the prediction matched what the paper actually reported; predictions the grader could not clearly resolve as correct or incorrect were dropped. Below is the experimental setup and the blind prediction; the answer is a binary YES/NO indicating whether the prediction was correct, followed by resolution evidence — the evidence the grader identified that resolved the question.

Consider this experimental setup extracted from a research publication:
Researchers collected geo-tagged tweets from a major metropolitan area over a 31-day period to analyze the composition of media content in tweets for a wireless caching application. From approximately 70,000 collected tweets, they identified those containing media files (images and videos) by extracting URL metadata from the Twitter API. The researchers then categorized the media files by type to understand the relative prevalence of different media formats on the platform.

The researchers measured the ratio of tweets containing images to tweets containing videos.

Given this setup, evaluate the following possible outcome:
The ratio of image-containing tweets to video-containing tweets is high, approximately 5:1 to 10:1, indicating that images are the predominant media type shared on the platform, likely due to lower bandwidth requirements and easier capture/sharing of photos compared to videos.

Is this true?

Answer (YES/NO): YES